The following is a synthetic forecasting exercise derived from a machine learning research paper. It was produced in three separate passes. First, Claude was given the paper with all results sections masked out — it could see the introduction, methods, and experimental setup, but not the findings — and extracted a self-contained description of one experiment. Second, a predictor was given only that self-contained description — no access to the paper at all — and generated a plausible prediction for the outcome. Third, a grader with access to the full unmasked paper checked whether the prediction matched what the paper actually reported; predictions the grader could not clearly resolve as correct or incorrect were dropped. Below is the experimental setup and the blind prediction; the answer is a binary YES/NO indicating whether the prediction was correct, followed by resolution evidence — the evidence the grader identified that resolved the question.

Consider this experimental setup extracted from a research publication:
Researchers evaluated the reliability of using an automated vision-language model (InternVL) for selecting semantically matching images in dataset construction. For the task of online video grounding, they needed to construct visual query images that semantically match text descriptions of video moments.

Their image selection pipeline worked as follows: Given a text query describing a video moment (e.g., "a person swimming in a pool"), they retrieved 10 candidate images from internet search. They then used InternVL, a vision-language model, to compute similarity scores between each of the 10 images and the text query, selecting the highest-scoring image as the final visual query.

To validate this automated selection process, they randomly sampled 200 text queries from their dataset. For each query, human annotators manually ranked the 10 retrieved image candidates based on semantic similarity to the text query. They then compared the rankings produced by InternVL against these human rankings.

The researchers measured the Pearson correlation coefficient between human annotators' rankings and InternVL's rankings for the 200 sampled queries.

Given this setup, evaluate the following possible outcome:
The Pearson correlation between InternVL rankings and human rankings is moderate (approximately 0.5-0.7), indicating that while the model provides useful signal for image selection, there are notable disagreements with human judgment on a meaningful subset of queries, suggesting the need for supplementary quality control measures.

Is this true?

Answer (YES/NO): NO